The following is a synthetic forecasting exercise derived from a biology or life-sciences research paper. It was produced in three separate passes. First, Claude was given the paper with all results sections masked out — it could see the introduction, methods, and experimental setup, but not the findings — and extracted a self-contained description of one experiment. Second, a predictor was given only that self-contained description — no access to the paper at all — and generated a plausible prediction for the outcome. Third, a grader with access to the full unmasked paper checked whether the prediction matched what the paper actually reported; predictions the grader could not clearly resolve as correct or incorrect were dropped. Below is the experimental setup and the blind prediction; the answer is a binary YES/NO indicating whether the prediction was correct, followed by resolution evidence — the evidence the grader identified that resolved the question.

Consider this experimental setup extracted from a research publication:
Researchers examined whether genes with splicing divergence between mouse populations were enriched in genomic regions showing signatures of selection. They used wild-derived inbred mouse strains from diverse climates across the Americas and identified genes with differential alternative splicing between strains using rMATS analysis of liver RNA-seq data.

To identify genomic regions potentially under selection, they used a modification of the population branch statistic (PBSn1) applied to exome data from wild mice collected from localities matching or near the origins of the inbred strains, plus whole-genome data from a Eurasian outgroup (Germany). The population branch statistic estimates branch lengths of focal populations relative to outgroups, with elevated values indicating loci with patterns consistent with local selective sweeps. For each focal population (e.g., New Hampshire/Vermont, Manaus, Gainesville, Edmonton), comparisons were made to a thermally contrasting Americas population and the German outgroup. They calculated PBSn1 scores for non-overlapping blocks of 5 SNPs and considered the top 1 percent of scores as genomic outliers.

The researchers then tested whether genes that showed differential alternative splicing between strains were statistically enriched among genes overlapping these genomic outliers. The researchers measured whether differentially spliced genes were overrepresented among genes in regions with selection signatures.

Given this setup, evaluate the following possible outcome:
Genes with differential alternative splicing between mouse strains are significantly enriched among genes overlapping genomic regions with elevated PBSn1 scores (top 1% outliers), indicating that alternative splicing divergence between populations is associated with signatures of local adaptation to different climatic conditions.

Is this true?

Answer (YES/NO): NO